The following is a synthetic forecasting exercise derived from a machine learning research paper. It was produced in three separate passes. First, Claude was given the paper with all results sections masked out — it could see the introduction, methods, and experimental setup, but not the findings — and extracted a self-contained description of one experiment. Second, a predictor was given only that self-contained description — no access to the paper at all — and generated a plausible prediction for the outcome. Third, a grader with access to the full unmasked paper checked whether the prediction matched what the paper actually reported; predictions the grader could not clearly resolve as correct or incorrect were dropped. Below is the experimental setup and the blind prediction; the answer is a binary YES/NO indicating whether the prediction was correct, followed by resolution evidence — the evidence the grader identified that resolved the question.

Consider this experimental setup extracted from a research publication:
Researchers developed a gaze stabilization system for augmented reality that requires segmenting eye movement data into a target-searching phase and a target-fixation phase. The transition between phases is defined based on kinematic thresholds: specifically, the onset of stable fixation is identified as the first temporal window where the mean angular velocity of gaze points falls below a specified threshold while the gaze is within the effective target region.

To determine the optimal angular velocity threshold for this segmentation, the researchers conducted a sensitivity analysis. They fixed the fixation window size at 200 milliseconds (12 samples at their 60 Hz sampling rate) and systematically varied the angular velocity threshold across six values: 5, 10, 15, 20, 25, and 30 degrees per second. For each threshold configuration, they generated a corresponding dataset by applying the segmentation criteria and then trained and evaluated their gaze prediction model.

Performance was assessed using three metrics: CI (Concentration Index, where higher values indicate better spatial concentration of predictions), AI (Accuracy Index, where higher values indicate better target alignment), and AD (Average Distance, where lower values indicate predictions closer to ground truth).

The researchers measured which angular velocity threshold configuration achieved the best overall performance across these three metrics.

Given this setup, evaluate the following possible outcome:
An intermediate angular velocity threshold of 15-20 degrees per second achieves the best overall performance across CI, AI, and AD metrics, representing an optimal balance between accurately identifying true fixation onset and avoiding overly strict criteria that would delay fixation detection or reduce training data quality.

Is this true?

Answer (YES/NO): YES